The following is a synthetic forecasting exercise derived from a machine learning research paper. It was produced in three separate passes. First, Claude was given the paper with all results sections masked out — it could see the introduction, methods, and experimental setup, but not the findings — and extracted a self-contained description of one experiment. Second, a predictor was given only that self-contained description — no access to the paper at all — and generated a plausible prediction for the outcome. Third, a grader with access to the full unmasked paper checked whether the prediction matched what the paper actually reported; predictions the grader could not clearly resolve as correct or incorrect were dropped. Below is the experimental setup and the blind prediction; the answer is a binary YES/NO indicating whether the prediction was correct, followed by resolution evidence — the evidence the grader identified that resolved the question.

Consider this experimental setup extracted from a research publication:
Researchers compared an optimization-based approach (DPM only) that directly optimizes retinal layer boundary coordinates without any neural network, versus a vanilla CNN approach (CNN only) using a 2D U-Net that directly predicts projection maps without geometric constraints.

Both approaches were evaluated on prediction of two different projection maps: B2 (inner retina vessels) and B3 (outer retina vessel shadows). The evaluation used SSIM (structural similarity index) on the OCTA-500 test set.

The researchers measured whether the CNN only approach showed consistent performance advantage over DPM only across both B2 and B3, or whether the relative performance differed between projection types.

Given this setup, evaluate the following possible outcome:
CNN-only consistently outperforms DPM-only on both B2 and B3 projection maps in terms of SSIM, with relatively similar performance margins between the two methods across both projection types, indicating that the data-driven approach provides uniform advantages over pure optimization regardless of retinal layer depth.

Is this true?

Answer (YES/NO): NO